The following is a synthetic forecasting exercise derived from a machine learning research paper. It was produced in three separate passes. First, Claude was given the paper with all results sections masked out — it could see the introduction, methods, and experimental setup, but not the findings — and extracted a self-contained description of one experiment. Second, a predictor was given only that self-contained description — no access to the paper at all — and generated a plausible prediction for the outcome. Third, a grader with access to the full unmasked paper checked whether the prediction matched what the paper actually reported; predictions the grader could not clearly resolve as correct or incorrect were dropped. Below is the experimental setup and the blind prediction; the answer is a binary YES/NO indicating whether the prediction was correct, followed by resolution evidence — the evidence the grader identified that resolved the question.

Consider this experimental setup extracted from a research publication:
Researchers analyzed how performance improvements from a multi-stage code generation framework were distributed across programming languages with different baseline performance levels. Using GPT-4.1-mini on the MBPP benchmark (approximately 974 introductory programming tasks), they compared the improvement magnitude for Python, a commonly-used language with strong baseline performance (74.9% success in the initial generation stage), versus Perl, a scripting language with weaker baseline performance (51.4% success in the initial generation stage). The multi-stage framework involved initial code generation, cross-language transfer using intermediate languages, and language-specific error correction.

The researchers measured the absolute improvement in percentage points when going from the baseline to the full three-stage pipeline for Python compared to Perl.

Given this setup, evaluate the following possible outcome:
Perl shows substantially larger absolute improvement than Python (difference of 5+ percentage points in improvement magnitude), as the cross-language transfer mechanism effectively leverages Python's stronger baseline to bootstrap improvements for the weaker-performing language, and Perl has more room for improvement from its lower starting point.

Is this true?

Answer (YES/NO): YES